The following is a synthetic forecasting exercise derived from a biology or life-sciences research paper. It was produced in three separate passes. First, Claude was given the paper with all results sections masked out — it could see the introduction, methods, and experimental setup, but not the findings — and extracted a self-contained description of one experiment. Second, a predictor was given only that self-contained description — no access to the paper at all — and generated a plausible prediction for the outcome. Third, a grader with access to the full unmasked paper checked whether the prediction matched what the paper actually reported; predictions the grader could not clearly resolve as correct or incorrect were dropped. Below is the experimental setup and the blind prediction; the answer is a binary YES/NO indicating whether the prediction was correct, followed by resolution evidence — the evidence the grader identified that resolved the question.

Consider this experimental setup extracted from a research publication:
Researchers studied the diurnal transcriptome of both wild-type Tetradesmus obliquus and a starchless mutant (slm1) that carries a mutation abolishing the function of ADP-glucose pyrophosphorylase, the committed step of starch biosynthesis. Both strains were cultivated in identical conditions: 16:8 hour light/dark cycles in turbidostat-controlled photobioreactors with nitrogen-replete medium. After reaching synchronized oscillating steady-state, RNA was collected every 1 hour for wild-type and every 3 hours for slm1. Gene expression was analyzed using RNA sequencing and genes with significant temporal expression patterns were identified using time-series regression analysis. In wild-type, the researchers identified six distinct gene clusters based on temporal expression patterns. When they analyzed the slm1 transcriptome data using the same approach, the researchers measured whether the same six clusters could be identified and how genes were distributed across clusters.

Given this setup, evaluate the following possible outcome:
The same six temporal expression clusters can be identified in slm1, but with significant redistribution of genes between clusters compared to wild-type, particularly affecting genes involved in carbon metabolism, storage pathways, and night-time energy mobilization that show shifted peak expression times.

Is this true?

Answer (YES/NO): NO